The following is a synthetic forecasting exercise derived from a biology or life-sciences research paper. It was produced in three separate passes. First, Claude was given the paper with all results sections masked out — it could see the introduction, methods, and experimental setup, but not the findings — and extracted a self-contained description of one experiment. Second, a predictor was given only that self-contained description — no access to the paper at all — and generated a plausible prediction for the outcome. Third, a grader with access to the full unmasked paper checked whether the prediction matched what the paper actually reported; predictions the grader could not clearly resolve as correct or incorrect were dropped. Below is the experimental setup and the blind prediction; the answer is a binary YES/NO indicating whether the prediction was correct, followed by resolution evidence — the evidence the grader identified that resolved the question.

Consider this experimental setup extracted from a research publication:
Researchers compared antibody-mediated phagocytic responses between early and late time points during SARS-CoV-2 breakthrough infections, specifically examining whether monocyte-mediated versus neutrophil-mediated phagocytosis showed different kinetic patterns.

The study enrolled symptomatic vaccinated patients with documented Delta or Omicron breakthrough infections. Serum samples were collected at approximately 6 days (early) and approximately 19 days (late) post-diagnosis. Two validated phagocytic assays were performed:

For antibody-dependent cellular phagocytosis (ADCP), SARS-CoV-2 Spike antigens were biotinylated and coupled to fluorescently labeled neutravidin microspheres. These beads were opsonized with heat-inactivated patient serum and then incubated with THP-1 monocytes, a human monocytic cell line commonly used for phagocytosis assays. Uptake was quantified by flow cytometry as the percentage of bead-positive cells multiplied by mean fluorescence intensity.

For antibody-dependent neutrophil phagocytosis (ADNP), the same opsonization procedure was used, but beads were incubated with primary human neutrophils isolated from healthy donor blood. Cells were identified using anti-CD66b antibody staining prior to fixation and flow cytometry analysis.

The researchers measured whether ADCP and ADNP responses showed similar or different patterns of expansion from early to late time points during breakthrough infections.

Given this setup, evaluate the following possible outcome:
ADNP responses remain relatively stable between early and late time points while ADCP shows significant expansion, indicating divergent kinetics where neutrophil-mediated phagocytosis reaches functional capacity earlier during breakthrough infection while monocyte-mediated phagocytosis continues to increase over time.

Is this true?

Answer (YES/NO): NO